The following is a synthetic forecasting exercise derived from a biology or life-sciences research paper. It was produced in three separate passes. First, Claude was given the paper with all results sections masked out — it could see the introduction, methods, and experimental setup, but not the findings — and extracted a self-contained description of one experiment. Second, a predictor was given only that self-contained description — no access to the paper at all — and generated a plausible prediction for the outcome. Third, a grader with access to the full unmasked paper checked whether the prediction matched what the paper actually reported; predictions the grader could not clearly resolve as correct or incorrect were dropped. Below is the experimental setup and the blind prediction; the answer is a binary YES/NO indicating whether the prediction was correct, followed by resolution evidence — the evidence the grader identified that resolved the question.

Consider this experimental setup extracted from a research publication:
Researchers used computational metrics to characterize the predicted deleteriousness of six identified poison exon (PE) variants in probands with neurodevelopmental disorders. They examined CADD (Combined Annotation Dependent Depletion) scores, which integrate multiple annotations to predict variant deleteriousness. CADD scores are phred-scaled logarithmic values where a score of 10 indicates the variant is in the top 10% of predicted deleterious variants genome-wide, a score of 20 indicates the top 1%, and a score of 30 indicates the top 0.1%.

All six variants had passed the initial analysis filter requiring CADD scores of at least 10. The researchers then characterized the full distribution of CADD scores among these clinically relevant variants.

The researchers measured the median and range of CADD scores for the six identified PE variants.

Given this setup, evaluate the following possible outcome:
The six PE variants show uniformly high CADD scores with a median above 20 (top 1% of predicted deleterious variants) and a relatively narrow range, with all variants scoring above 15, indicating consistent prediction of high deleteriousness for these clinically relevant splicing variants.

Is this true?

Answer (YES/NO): NO